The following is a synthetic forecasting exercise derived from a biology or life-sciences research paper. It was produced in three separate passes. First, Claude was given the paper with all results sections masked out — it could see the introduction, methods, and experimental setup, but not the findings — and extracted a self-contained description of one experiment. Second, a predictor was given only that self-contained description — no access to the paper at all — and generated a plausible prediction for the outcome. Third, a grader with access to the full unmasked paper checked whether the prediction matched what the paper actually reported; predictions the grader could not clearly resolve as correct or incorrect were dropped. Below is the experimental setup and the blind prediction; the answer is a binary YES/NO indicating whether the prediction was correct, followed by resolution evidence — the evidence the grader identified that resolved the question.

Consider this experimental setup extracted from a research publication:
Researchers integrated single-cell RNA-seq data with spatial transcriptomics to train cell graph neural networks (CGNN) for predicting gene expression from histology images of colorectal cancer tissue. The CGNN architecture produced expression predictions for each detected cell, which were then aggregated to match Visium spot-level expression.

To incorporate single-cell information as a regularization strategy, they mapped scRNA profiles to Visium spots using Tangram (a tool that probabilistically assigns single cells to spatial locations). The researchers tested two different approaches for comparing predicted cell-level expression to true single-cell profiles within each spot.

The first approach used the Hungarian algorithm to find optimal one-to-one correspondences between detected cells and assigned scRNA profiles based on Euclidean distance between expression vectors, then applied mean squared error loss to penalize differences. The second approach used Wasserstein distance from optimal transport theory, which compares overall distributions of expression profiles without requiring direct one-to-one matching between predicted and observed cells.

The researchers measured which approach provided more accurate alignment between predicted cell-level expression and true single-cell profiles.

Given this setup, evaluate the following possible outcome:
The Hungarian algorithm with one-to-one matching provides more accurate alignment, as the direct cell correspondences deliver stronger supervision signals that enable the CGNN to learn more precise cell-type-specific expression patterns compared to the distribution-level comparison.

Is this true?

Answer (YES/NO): NO